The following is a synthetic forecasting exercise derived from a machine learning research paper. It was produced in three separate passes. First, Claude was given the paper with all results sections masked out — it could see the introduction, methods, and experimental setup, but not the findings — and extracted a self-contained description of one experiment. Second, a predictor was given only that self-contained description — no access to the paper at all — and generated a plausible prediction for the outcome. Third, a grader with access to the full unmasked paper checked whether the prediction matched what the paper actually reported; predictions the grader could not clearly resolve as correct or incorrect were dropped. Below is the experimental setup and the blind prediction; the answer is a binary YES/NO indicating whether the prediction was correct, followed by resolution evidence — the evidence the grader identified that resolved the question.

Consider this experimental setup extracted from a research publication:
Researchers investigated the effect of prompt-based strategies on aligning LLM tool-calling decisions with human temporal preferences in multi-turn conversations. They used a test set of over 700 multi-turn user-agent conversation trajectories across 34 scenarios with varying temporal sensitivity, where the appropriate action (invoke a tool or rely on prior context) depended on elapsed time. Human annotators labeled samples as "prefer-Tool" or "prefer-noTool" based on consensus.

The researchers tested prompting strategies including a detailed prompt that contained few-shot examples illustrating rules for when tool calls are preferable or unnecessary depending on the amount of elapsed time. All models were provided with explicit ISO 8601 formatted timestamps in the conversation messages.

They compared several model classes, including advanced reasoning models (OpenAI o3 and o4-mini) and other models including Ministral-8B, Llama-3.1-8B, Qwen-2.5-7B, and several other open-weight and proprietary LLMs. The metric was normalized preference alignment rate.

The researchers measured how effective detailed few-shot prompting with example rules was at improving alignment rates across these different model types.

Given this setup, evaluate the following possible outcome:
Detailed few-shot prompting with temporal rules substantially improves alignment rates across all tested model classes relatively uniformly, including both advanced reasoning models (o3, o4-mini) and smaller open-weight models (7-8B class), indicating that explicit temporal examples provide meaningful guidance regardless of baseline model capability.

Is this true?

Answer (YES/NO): NO